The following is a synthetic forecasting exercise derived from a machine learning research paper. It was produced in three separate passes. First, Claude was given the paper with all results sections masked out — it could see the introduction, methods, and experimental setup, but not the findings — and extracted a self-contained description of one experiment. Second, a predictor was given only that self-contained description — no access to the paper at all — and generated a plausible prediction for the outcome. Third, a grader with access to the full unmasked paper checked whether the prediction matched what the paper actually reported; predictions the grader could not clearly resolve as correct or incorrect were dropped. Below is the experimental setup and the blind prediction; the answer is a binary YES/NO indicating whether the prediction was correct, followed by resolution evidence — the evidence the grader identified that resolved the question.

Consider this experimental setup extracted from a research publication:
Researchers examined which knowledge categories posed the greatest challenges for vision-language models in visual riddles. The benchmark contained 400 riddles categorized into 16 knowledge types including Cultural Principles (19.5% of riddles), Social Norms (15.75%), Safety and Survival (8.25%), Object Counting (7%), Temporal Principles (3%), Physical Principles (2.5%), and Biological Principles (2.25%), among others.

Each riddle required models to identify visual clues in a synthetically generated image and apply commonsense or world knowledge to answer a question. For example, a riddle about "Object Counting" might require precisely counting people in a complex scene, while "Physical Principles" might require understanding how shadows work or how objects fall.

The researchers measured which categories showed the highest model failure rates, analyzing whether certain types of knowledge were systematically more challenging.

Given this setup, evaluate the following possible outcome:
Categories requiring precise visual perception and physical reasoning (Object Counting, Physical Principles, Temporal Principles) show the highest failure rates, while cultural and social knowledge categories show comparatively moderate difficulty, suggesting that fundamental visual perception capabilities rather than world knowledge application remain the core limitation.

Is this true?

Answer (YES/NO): YES